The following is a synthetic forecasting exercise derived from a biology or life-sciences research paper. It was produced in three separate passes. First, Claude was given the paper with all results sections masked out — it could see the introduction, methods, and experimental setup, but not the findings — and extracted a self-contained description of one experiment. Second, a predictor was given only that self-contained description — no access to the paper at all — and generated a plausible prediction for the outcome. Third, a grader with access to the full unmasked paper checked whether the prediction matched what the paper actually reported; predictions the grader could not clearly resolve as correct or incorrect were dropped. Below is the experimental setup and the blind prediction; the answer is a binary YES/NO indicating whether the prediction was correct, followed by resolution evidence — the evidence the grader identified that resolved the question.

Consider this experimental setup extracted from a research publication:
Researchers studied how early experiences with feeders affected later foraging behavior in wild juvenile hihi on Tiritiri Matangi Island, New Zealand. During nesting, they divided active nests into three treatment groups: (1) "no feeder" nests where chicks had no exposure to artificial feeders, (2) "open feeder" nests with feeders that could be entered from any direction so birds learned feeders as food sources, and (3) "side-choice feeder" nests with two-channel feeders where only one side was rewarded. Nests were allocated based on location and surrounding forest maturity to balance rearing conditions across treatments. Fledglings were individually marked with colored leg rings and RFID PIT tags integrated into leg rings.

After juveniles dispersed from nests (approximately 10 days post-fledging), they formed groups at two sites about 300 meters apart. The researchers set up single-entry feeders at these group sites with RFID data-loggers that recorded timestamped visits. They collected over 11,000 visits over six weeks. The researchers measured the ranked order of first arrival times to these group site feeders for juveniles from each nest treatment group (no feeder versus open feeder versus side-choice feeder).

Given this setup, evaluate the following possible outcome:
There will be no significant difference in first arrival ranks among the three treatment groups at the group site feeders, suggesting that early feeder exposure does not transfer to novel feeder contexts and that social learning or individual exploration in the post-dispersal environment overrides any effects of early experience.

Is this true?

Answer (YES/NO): NO